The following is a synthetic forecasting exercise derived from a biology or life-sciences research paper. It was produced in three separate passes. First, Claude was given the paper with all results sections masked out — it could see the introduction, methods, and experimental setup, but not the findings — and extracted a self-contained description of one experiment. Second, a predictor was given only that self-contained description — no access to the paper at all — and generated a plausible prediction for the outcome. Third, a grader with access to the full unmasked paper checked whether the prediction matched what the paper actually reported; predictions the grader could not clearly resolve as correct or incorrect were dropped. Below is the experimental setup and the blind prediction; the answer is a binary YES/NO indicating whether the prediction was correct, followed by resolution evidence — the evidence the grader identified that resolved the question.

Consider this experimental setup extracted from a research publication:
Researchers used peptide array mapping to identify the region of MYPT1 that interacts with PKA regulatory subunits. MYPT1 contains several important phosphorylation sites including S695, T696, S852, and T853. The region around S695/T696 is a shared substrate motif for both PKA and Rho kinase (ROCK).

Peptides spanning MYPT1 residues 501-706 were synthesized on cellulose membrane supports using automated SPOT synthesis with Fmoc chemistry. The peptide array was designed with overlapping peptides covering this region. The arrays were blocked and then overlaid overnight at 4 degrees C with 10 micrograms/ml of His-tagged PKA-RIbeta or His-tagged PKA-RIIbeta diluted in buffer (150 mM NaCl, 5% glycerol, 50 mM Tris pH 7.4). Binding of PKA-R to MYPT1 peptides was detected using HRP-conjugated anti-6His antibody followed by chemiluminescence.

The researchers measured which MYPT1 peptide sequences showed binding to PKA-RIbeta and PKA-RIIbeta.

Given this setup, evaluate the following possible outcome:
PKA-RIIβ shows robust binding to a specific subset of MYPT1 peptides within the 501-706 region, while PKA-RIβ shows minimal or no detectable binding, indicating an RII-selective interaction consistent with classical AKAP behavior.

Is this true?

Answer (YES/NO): NO